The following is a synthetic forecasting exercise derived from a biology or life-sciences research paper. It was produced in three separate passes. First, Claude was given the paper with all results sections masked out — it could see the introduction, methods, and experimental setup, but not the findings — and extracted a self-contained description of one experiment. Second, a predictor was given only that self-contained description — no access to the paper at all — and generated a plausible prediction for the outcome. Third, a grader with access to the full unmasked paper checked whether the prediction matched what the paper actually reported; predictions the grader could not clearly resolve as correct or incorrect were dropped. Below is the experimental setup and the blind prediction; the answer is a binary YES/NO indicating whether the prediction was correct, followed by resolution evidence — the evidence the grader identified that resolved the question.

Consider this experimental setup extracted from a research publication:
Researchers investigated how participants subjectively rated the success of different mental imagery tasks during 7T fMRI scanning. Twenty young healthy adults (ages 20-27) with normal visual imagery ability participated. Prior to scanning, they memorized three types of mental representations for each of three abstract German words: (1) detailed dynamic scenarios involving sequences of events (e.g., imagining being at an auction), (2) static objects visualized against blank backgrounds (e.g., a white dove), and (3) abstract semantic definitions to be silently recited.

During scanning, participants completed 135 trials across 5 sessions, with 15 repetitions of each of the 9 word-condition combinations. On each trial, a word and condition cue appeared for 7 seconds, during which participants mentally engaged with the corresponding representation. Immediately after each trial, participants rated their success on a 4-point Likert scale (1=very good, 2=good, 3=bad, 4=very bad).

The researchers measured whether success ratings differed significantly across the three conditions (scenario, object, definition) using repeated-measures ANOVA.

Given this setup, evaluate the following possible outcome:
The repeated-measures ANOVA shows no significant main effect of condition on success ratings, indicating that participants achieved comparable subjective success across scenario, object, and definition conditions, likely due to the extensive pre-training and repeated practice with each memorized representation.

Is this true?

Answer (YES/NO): YES